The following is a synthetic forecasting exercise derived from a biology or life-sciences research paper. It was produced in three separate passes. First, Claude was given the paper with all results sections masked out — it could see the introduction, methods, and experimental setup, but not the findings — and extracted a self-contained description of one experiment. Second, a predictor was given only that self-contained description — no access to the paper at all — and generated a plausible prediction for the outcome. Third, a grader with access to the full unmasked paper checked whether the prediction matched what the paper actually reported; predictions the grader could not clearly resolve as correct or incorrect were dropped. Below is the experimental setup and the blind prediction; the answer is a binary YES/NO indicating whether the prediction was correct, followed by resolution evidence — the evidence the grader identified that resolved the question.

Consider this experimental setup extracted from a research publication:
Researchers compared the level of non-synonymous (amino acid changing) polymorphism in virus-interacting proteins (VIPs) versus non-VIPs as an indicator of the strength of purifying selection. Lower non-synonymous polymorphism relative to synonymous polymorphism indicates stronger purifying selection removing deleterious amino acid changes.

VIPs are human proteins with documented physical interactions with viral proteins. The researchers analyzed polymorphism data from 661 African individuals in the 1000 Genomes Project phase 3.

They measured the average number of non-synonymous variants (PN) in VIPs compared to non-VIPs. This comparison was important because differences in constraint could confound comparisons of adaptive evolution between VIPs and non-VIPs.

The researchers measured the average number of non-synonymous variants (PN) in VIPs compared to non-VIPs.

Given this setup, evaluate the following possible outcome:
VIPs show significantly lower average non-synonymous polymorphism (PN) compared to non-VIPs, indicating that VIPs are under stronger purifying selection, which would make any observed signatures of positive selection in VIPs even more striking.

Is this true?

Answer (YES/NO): YES